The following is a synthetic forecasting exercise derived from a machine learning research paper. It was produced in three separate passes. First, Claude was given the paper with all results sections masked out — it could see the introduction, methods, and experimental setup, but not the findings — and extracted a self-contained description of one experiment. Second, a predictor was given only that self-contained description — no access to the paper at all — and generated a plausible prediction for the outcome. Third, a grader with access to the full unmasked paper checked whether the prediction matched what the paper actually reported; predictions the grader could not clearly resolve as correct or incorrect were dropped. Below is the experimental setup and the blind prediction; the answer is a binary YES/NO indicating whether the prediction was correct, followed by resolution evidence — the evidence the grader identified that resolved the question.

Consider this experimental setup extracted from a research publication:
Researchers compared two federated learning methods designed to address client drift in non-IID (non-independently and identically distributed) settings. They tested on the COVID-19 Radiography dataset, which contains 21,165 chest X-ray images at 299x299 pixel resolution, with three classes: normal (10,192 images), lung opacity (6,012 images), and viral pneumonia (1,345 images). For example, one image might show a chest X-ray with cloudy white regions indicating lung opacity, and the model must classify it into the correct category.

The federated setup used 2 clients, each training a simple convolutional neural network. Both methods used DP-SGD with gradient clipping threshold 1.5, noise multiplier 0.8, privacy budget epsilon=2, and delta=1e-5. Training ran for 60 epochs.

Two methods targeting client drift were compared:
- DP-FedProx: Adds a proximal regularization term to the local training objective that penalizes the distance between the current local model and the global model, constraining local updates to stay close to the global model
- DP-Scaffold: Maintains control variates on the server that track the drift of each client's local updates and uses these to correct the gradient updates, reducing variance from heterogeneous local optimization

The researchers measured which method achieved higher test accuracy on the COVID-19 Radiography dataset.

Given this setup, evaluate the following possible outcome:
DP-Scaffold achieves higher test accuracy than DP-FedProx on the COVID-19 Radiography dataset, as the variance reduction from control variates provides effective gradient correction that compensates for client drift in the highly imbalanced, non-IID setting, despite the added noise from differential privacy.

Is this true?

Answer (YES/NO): YES